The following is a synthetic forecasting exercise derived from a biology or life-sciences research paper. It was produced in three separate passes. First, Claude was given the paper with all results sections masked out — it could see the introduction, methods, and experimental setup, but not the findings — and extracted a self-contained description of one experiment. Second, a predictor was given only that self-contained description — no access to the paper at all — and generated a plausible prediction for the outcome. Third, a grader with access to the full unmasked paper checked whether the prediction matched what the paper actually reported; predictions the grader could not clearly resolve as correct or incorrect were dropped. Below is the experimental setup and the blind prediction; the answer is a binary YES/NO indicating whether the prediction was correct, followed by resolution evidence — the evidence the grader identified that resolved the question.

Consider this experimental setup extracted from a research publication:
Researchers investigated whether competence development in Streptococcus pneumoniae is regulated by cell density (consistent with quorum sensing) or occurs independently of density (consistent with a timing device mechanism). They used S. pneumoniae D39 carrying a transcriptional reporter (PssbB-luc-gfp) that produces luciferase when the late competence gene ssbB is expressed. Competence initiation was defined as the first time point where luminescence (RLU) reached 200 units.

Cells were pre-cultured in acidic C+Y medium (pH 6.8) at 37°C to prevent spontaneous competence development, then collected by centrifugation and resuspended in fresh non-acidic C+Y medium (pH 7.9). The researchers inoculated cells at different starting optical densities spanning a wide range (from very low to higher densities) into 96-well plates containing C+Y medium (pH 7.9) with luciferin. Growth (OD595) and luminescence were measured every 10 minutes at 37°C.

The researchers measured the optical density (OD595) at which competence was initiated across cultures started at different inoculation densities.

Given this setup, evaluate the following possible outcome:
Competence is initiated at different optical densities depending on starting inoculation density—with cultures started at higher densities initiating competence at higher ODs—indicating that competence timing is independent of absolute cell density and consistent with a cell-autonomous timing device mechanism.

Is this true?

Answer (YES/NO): NO